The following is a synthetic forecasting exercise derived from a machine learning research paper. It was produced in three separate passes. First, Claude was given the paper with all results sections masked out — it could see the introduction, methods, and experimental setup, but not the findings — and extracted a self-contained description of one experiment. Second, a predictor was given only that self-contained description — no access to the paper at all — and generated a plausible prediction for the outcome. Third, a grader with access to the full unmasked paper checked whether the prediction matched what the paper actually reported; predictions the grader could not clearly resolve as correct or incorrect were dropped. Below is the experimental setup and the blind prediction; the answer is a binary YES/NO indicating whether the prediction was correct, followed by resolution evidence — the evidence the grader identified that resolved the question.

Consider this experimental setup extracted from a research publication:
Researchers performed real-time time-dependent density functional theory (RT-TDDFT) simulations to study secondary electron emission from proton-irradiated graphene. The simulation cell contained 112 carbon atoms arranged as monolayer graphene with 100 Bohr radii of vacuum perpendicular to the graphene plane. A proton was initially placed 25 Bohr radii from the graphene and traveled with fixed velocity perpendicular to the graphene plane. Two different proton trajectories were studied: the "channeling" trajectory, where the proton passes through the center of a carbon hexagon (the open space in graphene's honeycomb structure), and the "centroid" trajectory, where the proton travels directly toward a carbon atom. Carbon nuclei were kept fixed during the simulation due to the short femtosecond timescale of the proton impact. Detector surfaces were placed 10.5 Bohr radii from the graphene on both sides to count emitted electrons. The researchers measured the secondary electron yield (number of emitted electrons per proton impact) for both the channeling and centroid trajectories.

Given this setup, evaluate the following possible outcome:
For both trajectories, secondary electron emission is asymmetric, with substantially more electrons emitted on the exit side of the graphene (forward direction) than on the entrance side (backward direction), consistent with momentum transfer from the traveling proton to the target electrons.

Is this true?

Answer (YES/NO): YES